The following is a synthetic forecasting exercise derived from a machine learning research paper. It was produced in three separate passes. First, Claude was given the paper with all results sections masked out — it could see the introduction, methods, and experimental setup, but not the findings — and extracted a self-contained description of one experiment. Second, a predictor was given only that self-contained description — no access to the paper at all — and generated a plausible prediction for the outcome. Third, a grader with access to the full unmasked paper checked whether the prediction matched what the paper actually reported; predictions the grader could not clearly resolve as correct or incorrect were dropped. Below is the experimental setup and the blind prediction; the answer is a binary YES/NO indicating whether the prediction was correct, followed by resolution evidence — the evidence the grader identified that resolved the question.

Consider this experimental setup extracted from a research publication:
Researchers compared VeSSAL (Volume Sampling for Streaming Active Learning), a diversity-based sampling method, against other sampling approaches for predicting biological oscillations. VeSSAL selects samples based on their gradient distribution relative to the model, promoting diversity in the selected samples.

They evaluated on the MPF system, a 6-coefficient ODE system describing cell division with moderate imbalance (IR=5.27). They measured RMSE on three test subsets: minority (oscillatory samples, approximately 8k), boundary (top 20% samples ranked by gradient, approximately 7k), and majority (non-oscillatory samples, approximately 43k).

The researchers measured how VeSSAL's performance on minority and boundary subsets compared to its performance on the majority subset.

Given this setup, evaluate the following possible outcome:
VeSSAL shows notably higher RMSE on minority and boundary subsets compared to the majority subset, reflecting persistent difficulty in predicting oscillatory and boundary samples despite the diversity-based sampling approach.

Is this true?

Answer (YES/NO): NO